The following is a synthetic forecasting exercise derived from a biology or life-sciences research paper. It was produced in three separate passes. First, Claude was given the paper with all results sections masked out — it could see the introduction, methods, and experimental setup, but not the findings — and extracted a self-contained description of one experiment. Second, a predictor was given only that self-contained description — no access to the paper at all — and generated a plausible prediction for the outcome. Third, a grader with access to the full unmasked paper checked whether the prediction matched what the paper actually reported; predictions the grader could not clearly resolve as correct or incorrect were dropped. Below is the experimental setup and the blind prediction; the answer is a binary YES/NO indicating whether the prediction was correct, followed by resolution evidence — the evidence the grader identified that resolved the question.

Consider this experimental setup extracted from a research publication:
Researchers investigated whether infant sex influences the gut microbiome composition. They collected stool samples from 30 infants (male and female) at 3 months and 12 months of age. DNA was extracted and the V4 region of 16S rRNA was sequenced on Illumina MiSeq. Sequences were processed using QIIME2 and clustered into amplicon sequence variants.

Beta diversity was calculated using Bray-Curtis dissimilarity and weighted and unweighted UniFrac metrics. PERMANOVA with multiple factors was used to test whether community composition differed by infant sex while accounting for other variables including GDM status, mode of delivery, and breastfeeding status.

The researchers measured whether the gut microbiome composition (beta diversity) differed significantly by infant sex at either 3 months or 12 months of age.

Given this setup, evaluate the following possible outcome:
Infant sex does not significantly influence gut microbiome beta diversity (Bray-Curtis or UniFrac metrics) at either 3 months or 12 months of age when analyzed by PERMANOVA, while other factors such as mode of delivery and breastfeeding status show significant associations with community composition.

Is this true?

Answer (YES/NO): YES